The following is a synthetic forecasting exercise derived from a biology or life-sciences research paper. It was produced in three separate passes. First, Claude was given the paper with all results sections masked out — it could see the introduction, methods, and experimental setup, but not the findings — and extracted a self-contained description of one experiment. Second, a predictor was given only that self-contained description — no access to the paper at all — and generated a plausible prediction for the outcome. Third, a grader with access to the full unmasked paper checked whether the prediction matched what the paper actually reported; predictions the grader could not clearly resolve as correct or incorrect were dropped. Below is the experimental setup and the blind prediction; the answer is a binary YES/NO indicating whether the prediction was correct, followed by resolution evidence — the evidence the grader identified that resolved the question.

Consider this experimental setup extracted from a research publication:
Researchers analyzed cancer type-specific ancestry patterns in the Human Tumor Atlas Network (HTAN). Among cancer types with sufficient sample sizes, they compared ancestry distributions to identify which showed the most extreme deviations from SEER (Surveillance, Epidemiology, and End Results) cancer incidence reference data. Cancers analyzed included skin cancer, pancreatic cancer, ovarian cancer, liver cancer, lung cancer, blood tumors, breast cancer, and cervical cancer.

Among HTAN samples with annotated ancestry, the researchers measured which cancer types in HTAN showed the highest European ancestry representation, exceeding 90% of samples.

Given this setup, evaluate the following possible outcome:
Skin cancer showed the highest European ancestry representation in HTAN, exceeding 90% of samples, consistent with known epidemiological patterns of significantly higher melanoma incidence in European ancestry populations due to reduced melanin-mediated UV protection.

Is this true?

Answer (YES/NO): YES